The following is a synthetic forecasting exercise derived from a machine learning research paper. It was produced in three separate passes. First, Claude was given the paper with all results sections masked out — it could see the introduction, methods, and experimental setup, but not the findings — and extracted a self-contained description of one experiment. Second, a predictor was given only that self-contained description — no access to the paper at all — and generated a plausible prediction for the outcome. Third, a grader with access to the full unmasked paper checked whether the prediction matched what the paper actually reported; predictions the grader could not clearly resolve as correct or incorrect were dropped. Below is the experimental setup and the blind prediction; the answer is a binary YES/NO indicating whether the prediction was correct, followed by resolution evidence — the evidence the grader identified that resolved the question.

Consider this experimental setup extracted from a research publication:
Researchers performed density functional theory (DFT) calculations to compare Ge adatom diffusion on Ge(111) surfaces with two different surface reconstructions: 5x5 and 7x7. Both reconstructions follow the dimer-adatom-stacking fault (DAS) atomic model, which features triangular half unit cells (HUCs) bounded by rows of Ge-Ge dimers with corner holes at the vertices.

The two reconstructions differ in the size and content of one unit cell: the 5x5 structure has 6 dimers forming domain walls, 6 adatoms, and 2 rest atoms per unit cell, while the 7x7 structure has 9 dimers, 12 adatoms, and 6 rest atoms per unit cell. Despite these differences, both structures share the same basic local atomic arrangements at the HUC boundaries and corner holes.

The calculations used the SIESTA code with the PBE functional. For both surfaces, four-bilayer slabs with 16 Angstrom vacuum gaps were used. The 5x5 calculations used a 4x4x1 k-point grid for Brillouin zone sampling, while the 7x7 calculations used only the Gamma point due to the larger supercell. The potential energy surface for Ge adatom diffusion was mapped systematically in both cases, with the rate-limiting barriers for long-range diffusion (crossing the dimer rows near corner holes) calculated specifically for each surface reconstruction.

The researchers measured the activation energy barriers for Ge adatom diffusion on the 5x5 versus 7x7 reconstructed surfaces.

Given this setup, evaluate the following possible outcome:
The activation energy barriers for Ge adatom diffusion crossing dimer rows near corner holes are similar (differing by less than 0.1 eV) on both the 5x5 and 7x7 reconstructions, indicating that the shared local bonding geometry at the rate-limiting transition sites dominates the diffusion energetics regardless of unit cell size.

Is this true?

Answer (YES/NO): YES